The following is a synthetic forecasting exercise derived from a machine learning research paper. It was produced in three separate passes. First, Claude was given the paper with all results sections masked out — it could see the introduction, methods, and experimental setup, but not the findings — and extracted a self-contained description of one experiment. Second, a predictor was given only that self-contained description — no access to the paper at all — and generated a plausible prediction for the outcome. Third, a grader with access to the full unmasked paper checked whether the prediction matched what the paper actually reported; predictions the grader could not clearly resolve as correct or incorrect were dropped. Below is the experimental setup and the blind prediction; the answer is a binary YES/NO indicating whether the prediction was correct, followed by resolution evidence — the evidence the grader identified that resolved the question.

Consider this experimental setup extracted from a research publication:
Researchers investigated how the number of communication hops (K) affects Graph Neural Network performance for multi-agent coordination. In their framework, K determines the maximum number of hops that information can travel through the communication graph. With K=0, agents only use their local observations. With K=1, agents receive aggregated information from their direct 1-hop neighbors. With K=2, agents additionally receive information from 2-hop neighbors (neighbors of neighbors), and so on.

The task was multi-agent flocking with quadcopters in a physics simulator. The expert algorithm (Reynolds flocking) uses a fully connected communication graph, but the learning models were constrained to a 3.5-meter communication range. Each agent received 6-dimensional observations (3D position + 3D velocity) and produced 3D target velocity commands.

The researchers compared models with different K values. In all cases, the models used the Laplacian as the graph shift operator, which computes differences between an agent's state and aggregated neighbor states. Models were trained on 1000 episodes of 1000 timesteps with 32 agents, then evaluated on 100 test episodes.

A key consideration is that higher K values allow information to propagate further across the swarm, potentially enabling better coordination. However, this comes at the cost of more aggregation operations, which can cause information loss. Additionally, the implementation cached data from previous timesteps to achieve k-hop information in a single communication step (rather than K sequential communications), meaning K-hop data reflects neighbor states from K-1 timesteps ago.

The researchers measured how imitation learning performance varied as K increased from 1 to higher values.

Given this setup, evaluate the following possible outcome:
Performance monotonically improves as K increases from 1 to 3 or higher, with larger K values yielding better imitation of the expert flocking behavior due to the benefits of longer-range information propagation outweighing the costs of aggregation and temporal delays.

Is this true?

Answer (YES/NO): NO